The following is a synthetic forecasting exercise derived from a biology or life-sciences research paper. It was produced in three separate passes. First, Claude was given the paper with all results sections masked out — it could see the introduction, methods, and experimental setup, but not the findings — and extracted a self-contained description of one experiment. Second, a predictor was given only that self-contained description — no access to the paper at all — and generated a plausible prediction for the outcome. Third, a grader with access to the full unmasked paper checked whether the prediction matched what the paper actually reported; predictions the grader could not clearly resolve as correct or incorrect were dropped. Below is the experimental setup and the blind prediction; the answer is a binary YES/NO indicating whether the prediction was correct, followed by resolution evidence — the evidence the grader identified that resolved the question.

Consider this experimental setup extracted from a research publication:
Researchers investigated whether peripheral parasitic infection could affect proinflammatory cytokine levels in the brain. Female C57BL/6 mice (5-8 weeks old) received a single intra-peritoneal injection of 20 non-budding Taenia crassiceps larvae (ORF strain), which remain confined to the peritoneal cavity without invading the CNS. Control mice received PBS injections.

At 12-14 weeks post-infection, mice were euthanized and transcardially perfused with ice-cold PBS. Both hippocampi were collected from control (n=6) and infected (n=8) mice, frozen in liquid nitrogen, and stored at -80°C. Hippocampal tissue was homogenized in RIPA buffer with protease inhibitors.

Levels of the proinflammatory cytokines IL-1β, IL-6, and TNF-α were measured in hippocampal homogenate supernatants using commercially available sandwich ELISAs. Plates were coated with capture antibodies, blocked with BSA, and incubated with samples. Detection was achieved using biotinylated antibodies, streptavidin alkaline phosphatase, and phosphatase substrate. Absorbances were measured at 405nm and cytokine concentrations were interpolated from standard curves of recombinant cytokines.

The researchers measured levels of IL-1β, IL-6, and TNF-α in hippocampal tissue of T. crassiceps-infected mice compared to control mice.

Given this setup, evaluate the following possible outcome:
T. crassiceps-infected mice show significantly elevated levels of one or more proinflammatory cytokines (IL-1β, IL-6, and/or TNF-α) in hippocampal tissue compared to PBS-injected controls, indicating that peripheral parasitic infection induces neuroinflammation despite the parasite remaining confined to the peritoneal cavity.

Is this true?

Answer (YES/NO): NO